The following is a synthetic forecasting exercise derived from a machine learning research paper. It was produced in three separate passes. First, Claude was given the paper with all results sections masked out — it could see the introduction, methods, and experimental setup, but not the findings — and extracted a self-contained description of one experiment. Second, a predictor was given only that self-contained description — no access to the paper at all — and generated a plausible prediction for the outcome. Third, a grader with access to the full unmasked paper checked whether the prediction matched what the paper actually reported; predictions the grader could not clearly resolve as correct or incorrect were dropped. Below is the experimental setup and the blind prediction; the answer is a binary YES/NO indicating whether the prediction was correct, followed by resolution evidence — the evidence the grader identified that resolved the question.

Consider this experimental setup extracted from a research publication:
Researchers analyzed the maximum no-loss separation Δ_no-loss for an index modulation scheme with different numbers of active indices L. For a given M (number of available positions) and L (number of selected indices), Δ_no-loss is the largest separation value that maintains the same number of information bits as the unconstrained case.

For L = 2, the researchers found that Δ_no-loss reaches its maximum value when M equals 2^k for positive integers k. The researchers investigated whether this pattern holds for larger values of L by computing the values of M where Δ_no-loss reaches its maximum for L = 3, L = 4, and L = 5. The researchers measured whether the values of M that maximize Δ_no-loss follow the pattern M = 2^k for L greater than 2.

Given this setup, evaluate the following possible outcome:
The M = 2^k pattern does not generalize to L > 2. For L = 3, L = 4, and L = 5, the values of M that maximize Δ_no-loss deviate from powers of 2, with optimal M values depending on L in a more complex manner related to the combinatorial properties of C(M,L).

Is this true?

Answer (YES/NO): YES